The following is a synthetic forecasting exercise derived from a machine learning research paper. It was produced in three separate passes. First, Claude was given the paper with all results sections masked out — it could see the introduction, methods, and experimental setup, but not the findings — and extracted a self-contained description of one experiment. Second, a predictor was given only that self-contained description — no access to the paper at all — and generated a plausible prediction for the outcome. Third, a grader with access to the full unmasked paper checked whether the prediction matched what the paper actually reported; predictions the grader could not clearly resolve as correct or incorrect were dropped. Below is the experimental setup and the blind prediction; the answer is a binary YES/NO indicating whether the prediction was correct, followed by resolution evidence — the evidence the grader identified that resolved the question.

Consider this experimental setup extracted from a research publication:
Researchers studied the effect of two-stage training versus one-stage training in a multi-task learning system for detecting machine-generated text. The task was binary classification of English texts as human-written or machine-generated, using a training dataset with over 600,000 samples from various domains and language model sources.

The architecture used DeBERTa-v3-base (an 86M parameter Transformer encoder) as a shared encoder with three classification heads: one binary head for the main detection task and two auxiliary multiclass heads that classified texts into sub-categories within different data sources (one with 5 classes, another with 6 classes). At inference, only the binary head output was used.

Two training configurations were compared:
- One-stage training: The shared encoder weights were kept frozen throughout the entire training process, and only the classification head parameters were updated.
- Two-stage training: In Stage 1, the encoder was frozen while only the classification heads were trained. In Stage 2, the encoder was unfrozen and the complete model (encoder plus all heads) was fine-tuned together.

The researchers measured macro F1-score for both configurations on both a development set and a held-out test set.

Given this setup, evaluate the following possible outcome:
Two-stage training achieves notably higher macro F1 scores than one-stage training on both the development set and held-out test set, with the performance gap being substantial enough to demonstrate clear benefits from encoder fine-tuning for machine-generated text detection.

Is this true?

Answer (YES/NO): YES